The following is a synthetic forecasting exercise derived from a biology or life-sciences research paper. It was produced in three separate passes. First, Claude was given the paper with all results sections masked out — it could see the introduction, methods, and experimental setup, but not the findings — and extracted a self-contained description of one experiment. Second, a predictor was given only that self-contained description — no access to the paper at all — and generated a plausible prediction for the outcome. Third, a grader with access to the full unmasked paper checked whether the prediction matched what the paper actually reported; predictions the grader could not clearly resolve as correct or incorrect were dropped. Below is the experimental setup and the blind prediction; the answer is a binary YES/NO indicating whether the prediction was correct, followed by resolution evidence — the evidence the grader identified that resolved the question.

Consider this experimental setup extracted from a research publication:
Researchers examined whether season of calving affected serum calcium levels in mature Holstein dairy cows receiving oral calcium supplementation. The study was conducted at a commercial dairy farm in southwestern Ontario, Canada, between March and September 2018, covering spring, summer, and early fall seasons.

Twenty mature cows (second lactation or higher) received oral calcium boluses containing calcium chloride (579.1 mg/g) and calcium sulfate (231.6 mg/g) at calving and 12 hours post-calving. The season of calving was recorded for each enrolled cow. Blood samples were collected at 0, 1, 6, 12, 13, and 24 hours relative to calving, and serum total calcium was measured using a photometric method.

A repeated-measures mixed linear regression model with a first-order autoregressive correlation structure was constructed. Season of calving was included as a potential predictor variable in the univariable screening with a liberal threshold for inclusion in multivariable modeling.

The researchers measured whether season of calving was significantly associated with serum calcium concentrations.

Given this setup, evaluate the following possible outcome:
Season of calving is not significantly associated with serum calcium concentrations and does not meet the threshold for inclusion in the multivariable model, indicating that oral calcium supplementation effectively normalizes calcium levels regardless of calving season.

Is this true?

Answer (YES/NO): NO